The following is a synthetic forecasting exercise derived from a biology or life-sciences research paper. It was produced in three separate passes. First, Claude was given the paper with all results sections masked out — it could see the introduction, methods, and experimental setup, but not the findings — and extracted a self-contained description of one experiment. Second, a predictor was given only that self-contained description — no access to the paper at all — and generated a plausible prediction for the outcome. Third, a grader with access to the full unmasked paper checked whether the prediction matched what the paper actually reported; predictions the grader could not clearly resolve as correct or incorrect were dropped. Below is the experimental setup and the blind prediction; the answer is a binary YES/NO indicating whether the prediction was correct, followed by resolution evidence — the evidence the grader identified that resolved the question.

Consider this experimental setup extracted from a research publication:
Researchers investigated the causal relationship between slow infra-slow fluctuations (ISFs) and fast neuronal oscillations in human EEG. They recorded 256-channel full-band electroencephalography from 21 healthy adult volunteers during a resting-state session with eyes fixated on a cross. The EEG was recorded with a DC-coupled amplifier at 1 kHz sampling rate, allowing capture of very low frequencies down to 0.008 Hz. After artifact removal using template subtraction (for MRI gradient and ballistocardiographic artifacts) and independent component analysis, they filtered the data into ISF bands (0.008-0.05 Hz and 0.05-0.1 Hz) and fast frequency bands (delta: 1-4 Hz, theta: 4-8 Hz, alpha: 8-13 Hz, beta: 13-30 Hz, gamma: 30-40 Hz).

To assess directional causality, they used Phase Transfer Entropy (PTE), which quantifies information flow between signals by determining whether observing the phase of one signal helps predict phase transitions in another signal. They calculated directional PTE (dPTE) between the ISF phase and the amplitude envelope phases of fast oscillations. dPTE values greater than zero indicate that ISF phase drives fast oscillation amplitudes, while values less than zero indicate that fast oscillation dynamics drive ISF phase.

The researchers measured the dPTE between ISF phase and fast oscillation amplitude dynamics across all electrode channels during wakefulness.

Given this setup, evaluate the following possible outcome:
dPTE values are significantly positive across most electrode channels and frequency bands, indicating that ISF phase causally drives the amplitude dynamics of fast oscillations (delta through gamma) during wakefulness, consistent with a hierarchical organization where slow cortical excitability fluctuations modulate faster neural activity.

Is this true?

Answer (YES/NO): YES